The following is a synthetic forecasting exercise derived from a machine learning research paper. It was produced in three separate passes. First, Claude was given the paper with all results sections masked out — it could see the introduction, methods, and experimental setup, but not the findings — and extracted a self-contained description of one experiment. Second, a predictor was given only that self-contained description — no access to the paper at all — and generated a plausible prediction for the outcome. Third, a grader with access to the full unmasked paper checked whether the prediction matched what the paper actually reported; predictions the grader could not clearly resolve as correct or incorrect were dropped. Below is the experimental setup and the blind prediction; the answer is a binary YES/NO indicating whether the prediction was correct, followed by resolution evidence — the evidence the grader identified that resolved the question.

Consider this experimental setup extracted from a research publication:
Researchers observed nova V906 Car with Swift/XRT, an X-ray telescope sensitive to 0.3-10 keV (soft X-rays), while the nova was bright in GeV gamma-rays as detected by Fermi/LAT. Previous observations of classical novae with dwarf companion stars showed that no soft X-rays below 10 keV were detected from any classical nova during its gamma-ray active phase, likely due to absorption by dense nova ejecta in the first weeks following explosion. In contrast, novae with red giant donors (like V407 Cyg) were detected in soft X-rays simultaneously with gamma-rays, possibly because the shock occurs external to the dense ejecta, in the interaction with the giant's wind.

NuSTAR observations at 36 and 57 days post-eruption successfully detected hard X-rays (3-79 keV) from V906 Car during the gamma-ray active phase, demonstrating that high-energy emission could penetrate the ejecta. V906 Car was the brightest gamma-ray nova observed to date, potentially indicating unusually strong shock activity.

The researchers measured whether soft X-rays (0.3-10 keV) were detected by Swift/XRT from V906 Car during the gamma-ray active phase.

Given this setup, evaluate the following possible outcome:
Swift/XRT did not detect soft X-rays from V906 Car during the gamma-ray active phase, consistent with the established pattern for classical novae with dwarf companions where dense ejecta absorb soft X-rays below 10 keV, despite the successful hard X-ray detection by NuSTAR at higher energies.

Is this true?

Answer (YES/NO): YES